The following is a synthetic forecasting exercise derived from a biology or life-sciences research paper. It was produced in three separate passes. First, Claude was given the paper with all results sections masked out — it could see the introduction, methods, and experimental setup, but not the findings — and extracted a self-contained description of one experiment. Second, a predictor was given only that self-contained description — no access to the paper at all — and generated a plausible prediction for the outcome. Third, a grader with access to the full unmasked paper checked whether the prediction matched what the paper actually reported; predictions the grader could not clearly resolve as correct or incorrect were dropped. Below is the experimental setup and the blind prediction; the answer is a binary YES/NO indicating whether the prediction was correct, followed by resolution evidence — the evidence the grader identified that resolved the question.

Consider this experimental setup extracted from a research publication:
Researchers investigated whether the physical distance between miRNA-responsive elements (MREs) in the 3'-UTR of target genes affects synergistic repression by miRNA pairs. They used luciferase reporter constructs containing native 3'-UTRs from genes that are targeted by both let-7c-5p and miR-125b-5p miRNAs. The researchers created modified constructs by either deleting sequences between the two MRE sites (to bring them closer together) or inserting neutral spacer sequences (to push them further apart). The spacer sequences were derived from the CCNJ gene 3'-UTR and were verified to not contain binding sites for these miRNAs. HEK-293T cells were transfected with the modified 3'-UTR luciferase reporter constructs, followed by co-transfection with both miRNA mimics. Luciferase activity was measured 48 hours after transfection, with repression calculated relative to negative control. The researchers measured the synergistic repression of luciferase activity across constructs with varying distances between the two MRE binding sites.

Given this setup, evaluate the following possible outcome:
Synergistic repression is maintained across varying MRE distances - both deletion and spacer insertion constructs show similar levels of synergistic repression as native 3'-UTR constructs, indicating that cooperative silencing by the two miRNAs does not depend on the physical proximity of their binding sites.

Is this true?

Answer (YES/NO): NO